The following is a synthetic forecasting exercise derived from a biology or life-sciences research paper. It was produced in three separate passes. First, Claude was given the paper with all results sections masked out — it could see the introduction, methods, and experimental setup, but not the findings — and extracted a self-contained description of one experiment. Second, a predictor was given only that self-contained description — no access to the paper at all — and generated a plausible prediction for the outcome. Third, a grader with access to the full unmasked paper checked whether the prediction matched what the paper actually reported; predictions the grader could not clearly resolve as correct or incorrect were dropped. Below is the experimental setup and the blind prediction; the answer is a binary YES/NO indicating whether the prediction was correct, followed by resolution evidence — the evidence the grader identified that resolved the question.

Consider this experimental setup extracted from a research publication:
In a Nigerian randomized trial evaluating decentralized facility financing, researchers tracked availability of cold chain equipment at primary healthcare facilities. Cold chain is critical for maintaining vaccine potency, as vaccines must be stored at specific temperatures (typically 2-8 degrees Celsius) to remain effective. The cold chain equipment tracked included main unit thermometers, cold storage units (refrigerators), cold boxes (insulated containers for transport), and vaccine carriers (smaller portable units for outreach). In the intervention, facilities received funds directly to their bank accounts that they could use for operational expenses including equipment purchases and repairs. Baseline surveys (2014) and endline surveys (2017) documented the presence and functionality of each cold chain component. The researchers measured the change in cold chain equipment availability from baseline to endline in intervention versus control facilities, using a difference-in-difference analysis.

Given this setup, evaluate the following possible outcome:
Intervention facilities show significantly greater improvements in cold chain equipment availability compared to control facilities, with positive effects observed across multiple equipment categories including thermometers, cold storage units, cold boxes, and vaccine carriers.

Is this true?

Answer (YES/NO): YES